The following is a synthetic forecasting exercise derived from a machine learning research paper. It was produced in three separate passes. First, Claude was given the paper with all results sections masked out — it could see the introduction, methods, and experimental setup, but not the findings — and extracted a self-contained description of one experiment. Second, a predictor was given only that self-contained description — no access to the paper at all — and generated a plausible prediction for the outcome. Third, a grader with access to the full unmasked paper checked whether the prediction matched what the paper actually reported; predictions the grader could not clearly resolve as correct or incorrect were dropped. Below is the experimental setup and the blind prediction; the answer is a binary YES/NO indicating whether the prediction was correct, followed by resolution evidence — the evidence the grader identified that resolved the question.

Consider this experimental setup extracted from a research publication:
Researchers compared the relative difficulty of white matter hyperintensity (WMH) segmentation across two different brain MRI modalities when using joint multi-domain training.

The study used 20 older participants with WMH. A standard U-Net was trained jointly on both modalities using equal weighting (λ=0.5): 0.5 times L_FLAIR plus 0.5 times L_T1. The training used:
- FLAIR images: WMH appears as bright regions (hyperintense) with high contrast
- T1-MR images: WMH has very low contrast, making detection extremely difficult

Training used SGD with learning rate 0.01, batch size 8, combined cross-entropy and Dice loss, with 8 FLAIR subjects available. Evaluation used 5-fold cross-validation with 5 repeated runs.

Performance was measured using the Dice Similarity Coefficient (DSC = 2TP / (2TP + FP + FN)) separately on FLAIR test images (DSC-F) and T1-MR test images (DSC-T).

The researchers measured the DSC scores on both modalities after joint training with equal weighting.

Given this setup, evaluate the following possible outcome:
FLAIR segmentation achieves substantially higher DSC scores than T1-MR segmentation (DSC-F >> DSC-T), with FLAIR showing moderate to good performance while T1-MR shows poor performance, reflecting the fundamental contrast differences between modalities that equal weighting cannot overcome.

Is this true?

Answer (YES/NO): NO